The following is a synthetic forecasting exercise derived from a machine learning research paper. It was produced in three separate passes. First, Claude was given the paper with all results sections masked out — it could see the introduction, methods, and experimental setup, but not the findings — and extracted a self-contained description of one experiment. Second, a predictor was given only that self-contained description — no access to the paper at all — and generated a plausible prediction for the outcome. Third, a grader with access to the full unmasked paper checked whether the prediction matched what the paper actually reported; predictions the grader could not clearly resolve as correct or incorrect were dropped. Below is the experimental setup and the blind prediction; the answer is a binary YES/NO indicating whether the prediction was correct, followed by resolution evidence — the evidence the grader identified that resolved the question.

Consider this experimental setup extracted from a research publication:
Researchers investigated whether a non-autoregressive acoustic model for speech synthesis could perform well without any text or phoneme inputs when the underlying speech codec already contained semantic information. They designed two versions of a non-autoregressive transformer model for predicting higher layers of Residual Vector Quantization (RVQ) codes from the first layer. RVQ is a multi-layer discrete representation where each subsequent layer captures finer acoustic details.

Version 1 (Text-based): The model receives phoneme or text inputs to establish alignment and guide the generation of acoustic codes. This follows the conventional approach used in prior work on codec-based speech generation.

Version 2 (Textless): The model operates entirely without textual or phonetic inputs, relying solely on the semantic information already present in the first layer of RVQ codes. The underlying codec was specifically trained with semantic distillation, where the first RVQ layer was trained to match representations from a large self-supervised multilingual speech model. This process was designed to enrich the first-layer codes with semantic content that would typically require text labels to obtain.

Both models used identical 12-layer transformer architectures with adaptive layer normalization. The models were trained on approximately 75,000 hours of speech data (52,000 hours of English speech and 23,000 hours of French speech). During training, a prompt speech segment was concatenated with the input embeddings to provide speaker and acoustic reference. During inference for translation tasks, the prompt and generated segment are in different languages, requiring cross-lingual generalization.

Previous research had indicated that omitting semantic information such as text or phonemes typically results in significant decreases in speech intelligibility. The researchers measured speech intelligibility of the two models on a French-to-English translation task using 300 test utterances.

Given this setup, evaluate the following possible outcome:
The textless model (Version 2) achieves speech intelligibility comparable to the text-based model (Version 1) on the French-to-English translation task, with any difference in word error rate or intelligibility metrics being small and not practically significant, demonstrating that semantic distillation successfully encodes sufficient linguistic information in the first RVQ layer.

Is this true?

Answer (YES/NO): YES